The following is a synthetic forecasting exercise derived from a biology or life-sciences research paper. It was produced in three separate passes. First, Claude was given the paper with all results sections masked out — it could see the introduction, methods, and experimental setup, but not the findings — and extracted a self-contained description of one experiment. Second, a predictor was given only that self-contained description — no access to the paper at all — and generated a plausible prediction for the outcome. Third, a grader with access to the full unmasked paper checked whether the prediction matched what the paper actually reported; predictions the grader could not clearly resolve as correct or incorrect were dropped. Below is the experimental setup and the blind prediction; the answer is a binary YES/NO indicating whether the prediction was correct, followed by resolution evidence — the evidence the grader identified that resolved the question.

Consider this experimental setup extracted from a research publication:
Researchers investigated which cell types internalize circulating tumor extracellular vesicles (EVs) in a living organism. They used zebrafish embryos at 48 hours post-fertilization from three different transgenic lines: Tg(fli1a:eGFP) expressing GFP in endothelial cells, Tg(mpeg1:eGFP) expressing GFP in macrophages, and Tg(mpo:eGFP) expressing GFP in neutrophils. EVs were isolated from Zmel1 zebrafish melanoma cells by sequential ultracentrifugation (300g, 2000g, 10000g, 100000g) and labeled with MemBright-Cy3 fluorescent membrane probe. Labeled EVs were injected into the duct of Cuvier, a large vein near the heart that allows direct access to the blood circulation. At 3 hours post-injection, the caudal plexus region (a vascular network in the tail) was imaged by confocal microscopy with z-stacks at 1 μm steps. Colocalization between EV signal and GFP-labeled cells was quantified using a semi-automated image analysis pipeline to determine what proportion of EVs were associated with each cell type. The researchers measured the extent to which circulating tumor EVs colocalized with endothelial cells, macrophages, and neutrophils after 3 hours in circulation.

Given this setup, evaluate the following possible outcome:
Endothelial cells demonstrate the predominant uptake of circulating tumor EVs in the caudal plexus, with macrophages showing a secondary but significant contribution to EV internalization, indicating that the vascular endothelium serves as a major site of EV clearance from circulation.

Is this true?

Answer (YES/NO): NO